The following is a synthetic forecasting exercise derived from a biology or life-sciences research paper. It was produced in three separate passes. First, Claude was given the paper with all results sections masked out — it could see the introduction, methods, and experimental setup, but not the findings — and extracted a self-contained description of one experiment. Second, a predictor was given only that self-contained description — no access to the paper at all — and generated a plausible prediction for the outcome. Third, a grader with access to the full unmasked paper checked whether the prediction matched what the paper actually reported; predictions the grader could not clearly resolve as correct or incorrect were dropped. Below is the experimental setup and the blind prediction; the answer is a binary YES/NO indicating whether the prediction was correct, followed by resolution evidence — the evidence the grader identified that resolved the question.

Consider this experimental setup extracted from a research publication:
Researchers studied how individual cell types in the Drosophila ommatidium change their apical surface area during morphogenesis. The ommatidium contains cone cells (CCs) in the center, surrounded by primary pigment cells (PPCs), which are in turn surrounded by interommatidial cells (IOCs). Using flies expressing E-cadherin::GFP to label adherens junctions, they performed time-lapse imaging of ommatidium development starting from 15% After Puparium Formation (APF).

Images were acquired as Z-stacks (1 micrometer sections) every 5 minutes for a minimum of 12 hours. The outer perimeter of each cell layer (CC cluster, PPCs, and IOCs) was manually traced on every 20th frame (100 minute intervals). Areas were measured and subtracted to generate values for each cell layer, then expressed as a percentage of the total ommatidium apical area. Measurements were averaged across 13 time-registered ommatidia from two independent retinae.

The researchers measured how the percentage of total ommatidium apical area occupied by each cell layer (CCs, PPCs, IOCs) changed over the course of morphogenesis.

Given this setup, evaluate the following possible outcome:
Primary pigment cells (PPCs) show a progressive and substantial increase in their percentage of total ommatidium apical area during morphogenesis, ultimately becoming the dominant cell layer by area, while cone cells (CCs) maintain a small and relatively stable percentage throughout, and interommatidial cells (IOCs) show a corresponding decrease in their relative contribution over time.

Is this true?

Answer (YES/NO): NO